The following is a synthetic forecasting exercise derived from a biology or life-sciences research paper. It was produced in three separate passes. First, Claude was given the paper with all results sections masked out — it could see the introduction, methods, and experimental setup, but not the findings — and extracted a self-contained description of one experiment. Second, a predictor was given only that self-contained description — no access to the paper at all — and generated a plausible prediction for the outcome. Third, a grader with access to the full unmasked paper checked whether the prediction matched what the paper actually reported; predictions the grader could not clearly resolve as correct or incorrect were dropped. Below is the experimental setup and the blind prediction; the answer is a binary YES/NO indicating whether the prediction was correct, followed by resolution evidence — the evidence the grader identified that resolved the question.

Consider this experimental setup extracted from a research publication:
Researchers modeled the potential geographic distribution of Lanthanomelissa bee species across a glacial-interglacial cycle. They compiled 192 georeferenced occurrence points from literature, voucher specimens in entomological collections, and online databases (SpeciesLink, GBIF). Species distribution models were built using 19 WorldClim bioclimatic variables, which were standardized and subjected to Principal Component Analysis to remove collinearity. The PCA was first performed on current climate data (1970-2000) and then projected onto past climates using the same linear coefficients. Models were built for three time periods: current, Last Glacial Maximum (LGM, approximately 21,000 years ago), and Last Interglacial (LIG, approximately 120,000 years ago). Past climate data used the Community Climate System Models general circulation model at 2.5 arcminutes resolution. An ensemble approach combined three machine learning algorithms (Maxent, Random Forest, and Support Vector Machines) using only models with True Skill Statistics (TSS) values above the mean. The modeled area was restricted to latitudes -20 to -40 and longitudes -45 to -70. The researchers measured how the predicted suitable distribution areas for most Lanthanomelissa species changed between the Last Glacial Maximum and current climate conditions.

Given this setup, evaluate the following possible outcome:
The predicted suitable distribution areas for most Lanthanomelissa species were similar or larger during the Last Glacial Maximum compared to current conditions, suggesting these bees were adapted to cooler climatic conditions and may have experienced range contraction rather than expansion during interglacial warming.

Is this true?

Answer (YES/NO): YES